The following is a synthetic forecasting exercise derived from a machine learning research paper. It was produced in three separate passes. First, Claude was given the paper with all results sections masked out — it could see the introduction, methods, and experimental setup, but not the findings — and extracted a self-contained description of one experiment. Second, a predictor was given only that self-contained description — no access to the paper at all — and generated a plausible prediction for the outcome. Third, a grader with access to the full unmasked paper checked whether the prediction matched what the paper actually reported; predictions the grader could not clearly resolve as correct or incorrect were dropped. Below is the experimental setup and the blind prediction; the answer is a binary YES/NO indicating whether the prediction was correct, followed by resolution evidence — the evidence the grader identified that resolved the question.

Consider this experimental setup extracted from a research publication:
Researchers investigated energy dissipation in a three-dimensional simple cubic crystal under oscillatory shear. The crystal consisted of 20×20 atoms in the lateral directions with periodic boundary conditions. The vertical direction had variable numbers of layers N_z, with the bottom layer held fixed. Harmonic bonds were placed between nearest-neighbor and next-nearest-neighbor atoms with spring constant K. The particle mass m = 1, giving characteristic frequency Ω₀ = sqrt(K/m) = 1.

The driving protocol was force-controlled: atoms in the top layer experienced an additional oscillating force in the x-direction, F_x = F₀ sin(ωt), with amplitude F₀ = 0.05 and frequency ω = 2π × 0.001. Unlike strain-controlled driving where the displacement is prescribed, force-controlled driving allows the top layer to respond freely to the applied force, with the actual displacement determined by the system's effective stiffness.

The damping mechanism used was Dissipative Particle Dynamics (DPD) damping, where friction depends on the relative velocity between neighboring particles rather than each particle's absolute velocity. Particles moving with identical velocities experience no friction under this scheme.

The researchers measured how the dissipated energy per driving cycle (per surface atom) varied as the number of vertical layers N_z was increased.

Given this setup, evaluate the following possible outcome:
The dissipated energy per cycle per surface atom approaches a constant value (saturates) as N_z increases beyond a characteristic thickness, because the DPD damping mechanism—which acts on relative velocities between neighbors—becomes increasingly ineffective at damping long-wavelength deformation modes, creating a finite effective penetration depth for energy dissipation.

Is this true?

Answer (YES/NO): NO